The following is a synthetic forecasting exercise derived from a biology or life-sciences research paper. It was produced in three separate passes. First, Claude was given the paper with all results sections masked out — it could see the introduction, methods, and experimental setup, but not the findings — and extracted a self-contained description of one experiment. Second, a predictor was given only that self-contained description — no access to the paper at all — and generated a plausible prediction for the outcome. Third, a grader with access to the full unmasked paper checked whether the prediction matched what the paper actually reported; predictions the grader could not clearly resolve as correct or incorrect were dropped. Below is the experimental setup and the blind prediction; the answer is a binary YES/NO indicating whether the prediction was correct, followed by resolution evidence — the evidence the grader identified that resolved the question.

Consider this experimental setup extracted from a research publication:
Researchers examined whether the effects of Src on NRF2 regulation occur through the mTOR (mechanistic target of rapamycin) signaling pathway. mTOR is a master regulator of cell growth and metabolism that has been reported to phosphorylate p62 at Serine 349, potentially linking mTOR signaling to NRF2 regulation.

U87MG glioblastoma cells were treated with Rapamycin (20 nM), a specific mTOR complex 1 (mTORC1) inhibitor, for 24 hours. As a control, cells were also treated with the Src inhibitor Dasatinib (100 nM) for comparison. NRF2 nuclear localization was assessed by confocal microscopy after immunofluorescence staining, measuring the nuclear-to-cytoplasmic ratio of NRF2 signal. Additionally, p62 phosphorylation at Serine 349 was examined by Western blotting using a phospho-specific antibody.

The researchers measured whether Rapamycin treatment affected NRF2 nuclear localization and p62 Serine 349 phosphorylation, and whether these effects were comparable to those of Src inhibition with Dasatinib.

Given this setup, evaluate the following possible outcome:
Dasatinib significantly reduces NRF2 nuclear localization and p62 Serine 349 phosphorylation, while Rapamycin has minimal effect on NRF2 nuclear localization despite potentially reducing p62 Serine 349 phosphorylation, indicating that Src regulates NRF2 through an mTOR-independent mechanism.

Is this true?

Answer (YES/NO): NO